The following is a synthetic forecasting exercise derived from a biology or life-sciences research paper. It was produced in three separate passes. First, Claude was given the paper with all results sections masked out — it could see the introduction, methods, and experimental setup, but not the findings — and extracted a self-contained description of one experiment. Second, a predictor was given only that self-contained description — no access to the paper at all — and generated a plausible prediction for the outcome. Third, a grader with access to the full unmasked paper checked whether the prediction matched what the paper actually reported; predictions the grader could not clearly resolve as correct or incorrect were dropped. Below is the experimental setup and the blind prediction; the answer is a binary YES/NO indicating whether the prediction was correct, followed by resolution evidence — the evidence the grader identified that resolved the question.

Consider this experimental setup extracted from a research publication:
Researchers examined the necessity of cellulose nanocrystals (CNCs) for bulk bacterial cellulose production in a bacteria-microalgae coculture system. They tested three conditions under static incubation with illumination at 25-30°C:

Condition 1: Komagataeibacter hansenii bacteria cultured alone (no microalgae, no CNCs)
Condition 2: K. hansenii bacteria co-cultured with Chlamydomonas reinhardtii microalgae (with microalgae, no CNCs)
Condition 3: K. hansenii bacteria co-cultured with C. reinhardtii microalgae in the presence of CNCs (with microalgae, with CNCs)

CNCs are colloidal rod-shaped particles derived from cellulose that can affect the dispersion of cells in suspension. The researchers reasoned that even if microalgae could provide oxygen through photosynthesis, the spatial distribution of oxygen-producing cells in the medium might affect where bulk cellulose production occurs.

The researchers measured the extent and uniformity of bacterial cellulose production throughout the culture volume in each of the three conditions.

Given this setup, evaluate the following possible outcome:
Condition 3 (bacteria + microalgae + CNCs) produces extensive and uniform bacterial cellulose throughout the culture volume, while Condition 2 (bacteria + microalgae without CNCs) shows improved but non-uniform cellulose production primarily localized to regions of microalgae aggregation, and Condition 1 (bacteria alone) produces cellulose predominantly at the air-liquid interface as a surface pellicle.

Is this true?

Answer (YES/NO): NO